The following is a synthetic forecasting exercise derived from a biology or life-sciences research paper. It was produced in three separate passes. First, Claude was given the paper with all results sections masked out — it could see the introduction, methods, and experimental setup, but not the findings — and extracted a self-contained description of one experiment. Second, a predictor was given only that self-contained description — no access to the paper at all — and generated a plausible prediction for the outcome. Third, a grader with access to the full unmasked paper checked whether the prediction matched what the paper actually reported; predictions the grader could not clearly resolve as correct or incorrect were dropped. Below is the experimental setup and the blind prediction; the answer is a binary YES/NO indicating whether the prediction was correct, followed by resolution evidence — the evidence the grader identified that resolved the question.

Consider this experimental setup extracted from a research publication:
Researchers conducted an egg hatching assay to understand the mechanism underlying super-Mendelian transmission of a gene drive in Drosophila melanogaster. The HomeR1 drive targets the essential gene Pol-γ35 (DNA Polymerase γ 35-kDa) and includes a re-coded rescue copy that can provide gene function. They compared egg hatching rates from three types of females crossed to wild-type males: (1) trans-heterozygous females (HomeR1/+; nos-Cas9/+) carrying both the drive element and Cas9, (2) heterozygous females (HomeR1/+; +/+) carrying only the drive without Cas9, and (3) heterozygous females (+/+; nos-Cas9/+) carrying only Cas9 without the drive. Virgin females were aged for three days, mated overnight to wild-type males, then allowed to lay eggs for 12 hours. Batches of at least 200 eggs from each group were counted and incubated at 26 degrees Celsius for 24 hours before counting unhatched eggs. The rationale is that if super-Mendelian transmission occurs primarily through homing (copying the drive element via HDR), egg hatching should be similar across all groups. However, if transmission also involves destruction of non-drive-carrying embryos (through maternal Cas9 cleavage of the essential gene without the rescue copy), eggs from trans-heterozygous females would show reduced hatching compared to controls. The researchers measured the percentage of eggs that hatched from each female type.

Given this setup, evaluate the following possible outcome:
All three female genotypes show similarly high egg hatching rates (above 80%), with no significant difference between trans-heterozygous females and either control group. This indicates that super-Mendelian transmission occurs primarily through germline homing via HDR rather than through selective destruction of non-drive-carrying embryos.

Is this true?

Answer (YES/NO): NO